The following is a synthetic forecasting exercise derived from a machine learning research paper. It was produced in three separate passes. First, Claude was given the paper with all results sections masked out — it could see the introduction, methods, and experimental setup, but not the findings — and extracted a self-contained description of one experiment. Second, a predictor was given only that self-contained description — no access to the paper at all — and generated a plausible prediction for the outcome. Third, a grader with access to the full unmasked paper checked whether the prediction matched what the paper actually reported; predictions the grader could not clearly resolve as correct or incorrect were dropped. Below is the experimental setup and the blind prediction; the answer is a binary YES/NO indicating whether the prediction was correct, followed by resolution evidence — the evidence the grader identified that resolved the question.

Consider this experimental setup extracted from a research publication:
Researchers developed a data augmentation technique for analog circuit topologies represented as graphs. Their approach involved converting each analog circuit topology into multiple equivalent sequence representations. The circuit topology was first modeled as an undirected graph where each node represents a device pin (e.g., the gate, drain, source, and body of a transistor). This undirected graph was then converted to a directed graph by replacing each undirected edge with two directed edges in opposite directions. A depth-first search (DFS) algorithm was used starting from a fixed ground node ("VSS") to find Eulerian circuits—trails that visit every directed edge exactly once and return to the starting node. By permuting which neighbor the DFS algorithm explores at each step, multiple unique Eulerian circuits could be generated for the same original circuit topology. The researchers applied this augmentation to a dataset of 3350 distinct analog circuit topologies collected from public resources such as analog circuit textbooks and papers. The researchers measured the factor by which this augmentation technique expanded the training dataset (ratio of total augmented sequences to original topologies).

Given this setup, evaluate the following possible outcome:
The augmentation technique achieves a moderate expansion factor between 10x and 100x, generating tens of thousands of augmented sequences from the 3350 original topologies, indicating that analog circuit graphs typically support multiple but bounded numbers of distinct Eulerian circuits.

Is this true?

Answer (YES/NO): NO